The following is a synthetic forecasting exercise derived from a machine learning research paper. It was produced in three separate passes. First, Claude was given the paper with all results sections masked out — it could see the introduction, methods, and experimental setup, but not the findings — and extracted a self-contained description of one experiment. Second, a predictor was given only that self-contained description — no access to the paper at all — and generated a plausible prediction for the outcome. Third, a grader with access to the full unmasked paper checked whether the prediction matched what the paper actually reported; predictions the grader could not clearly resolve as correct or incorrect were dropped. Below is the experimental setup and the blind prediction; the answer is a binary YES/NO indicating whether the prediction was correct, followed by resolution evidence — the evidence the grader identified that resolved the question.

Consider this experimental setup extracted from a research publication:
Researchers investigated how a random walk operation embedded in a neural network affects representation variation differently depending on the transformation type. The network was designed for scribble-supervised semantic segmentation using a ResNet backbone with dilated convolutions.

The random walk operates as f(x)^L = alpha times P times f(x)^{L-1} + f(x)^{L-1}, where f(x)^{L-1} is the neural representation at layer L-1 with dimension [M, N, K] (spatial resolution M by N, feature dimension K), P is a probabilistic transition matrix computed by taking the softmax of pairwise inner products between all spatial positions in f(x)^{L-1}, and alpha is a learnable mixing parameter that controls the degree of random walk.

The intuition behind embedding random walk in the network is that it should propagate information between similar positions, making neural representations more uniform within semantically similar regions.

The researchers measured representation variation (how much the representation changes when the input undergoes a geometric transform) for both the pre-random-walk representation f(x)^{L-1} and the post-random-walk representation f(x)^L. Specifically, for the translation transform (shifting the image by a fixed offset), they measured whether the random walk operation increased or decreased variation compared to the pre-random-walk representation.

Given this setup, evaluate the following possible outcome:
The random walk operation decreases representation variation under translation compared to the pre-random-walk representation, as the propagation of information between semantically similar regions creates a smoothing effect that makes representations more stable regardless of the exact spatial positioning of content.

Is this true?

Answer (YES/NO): NO